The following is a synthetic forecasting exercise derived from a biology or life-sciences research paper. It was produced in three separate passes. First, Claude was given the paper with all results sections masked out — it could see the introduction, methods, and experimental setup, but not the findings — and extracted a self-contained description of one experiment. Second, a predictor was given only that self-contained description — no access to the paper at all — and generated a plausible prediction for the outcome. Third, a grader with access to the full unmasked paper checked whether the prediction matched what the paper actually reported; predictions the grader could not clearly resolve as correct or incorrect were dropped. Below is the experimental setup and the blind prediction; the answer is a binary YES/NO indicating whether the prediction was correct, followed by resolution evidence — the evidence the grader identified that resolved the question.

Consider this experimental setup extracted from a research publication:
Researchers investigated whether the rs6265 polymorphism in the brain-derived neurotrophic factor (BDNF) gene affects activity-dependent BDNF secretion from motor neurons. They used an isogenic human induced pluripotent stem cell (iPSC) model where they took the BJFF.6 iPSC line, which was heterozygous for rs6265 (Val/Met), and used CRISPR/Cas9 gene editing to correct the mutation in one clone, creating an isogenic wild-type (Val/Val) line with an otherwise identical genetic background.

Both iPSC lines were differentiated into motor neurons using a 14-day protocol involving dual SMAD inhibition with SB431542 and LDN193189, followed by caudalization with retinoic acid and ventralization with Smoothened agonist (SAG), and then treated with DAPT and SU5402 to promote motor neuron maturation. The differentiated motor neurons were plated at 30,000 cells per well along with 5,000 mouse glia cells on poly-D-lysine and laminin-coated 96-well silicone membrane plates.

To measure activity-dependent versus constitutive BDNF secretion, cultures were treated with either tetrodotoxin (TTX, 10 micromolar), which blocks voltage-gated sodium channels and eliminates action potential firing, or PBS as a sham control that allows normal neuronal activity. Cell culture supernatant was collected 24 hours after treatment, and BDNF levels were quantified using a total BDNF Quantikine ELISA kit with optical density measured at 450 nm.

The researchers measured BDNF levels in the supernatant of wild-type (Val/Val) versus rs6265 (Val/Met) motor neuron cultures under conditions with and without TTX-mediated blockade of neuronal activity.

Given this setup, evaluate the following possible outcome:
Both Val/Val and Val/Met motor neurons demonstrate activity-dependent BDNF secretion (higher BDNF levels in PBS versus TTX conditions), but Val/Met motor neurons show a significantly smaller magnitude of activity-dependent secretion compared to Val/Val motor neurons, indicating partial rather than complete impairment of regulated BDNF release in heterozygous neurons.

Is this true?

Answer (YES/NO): NO